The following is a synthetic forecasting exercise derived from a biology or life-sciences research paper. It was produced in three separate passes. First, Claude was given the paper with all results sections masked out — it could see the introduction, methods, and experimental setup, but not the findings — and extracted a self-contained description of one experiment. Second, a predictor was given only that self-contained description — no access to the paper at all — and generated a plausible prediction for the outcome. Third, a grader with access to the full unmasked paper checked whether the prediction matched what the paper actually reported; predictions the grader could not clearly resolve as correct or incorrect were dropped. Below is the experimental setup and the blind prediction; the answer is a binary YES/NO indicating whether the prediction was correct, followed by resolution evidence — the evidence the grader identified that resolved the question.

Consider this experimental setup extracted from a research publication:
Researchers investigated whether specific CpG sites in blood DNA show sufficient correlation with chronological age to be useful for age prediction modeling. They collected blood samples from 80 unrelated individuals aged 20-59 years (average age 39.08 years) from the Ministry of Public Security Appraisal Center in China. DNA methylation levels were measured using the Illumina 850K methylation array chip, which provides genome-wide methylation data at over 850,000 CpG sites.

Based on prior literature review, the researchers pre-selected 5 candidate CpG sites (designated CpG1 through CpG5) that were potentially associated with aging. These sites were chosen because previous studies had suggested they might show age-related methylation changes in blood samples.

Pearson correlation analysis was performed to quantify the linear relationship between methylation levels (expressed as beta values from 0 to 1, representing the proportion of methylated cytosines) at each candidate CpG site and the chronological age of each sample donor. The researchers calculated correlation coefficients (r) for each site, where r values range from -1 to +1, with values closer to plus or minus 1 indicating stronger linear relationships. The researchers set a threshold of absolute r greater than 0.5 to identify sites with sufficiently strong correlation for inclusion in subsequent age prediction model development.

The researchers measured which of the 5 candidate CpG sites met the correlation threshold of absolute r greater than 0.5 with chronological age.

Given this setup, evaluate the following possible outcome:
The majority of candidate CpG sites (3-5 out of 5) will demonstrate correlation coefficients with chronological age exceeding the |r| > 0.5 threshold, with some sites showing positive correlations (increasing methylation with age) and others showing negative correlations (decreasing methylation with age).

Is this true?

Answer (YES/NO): NO